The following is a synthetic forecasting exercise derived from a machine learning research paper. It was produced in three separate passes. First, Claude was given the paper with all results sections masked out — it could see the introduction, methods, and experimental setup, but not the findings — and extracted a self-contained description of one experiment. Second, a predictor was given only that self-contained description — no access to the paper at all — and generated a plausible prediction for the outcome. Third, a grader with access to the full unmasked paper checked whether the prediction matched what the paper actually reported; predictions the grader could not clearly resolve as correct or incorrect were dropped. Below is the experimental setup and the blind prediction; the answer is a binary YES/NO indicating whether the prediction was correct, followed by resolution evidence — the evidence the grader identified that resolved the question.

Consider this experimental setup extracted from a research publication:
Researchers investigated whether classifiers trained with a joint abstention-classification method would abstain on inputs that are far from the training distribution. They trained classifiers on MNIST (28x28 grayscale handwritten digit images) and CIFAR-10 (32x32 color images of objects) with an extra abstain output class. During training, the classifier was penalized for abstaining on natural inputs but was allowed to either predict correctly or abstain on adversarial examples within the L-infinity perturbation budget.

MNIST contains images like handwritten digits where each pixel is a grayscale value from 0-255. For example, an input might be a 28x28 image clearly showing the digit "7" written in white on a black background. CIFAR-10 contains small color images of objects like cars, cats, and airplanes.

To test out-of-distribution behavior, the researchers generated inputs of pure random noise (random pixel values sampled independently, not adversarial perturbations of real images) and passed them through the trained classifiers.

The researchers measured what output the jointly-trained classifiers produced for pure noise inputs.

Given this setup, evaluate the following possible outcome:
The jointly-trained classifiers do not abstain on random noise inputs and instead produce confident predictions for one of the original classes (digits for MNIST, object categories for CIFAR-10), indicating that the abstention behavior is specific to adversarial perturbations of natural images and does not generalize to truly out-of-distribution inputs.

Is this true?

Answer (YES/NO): NO